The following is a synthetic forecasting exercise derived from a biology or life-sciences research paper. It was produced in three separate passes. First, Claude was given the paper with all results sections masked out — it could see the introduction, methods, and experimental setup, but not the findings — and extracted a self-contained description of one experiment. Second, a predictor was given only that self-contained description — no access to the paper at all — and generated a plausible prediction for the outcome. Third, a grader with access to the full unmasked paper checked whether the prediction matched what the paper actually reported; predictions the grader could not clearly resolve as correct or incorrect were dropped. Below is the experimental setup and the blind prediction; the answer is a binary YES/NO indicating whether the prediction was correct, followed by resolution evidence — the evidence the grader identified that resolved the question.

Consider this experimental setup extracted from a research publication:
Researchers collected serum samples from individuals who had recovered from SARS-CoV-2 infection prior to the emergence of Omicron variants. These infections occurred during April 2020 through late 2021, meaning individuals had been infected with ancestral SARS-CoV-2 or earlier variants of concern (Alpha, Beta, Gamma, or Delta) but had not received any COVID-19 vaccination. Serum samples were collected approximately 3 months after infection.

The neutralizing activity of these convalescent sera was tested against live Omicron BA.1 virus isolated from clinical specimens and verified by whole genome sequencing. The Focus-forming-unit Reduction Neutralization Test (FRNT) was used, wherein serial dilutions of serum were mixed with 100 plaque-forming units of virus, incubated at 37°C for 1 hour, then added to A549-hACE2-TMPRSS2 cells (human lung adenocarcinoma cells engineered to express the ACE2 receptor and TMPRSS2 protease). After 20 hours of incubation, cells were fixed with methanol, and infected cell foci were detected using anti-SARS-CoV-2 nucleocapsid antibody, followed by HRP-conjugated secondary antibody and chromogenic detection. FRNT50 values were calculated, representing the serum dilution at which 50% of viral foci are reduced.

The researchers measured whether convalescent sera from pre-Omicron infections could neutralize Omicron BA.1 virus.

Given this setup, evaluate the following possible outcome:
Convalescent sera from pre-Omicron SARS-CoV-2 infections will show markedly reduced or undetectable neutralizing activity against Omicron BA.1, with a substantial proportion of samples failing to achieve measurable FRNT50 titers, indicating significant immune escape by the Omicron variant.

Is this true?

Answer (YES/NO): YES